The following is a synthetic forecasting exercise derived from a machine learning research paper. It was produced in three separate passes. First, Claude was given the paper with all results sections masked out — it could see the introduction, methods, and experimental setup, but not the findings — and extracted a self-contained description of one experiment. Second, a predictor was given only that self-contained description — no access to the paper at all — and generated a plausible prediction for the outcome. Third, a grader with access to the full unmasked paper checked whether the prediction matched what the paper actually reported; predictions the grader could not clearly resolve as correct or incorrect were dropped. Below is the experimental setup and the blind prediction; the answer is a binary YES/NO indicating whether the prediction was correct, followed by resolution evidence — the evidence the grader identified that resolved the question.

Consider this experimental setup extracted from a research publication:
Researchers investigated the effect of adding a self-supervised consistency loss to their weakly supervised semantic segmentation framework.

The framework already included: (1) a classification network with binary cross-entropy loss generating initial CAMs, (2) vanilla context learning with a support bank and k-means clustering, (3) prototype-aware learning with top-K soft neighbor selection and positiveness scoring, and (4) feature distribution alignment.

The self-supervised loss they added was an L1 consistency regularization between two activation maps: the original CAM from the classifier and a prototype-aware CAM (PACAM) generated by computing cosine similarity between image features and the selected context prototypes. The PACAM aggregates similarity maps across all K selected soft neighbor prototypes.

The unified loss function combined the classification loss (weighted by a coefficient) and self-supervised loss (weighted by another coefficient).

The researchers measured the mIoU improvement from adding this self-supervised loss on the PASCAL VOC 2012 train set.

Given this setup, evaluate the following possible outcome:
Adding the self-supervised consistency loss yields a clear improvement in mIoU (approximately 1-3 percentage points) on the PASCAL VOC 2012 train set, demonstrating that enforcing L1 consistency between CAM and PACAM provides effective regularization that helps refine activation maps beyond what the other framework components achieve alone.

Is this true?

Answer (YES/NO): NO